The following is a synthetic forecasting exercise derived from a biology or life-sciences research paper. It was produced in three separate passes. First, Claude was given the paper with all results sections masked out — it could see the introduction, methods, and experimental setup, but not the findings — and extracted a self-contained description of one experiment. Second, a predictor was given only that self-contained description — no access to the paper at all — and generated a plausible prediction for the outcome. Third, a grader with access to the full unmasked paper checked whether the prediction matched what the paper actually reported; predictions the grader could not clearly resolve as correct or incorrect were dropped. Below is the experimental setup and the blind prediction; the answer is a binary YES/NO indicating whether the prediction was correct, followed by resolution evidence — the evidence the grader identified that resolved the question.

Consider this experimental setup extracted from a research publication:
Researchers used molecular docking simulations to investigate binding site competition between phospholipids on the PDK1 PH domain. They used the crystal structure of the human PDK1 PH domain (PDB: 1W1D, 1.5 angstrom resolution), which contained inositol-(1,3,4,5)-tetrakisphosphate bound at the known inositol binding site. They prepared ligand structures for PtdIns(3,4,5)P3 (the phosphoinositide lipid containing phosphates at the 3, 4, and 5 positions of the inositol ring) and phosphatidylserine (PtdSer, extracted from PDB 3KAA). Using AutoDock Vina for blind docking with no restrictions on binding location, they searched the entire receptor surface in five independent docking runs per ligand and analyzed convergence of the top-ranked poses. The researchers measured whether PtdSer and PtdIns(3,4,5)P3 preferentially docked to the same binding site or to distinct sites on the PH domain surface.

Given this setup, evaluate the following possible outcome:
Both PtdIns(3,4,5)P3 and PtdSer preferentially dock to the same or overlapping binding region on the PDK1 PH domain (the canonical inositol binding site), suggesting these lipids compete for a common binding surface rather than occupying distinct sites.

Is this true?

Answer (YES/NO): YES